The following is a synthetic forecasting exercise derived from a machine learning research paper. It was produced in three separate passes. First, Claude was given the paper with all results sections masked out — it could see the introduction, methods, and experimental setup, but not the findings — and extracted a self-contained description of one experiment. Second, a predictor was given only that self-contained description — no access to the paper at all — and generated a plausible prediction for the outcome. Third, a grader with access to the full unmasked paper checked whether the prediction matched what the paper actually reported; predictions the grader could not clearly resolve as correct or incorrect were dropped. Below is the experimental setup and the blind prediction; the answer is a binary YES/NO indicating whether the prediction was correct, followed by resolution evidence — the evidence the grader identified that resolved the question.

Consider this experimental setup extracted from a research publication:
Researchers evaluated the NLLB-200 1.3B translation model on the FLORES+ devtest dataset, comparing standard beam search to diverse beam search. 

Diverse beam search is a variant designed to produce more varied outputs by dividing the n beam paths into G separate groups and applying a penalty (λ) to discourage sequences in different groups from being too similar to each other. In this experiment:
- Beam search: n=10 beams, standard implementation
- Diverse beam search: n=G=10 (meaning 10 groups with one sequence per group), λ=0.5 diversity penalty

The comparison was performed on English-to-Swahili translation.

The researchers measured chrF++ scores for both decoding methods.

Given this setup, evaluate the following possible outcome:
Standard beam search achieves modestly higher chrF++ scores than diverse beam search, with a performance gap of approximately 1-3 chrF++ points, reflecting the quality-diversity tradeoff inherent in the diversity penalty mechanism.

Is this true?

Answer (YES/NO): NO